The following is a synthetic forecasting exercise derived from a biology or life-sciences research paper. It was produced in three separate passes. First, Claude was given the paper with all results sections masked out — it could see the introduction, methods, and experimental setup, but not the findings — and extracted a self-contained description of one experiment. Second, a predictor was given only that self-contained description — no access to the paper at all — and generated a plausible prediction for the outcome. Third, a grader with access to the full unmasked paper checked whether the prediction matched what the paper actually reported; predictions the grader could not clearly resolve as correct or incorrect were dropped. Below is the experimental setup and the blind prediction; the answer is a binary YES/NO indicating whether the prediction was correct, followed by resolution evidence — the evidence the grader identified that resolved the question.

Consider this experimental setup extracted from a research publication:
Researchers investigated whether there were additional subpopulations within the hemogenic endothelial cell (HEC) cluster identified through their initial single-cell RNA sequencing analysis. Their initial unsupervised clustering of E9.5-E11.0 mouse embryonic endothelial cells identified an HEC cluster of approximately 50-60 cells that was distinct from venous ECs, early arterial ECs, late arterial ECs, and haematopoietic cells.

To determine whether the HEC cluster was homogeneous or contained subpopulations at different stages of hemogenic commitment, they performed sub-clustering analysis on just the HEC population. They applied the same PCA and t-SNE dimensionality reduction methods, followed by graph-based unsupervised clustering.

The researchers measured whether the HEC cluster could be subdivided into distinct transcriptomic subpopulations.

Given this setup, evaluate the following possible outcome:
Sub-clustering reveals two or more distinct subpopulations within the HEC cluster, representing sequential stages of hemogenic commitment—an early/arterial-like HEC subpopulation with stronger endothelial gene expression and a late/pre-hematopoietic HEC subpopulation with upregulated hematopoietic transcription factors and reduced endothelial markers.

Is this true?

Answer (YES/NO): NO